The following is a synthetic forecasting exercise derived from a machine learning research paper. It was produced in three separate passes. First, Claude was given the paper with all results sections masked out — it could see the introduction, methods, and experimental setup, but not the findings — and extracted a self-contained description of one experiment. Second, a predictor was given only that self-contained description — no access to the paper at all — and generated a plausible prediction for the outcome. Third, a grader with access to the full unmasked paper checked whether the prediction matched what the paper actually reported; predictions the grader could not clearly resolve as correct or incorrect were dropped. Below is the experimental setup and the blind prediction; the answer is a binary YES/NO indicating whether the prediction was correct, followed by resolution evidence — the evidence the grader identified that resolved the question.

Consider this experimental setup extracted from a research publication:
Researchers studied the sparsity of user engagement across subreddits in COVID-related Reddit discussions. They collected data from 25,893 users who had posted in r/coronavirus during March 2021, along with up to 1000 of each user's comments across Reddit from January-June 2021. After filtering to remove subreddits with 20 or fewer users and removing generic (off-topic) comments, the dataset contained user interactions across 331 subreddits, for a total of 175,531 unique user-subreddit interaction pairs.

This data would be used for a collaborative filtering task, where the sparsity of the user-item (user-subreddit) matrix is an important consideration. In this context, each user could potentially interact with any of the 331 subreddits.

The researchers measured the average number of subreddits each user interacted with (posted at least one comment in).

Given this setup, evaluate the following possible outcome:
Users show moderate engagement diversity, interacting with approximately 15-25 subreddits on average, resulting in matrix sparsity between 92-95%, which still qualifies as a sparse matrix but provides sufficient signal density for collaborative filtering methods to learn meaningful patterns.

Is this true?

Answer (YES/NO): NO